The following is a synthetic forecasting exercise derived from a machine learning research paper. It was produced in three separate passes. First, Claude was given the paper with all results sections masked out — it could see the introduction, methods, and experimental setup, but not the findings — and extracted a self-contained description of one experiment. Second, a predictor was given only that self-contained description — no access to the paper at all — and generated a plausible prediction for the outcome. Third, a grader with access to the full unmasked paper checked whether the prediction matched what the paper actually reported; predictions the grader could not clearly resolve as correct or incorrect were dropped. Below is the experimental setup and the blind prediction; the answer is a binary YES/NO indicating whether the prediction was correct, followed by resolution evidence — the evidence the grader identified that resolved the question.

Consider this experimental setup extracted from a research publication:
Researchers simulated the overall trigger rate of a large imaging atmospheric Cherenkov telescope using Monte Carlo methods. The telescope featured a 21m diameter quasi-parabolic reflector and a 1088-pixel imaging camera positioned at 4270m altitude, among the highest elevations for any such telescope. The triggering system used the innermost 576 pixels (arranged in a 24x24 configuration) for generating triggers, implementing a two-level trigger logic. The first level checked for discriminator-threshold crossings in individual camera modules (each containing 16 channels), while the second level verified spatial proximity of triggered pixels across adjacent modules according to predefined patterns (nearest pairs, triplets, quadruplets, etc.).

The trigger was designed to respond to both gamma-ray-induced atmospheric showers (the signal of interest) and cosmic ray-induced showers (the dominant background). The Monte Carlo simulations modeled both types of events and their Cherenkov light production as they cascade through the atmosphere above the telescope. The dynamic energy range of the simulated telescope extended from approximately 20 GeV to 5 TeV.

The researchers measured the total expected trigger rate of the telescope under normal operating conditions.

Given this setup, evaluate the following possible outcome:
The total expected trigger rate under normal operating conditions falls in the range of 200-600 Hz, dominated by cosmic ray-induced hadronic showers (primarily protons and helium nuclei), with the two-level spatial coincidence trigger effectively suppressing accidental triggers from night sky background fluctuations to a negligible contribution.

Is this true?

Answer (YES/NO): NO